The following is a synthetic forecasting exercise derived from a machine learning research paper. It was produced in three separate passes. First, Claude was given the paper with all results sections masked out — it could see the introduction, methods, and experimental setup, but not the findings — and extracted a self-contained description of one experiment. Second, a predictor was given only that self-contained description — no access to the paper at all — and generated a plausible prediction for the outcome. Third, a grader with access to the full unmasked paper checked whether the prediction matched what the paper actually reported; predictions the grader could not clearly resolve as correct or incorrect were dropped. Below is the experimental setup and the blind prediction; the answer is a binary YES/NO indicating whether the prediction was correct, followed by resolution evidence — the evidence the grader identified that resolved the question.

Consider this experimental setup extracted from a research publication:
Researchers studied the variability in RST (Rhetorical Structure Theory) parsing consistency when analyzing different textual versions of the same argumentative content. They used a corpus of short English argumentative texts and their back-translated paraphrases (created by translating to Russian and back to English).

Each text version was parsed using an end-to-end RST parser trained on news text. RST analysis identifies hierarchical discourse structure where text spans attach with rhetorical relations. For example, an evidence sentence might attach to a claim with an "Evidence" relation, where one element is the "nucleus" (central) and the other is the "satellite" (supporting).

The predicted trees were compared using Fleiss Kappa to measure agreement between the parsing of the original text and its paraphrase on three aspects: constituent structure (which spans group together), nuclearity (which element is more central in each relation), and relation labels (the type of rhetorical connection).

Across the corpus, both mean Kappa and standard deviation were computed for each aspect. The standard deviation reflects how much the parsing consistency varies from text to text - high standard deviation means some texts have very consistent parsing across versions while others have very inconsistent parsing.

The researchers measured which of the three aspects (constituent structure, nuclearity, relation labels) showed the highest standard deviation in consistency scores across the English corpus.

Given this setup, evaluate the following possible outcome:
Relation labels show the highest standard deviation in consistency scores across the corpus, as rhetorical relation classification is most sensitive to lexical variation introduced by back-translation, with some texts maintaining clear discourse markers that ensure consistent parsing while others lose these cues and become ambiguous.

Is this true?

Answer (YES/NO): NO